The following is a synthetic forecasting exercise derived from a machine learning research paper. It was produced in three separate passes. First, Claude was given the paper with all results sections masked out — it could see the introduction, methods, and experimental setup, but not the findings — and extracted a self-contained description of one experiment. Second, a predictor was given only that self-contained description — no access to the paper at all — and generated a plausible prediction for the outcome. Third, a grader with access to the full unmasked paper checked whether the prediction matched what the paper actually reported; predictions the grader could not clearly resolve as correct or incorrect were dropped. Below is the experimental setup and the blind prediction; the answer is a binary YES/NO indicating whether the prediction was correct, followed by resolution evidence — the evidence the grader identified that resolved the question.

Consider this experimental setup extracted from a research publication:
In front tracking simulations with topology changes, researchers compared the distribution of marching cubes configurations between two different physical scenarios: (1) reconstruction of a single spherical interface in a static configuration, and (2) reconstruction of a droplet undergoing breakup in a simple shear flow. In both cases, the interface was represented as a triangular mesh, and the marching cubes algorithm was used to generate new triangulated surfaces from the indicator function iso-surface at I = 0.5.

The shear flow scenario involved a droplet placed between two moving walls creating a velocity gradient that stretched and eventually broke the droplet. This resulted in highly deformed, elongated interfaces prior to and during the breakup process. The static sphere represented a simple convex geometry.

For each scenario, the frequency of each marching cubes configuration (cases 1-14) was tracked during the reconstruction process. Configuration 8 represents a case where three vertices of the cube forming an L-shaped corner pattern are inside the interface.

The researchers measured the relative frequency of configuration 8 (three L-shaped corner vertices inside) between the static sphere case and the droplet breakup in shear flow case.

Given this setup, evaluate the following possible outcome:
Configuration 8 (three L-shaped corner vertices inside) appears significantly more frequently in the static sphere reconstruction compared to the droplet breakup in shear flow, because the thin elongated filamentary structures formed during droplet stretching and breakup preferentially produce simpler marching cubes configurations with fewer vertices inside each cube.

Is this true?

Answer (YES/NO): NO